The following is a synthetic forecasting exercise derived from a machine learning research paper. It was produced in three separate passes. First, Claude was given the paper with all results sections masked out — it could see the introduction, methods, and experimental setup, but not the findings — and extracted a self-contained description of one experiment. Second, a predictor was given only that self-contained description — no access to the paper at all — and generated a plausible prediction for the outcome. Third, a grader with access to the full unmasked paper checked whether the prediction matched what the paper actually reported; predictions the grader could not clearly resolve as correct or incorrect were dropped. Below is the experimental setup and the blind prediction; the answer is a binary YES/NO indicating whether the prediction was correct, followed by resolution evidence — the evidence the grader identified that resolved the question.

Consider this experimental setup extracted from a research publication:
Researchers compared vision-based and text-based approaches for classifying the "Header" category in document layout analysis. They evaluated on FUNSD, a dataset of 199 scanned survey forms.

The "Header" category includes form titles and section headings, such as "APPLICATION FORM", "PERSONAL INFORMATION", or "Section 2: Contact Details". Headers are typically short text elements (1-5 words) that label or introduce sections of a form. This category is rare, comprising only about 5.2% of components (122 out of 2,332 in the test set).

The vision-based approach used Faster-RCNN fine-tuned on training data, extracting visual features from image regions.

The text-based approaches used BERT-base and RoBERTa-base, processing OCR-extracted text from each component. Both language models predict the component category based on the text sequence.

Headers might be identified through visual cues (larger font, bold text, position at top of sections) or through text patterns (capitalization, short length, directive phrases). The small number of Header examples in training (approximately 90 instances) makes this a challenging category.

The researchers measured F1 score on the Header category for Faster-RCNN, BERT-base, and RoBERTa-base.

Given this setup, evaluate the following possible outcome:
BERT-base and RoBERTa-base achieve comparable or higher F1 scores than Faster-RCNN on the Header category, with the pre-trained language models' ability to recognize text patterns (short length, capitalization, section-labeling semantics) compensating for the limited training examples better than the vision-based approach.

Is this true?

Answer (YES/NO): NO